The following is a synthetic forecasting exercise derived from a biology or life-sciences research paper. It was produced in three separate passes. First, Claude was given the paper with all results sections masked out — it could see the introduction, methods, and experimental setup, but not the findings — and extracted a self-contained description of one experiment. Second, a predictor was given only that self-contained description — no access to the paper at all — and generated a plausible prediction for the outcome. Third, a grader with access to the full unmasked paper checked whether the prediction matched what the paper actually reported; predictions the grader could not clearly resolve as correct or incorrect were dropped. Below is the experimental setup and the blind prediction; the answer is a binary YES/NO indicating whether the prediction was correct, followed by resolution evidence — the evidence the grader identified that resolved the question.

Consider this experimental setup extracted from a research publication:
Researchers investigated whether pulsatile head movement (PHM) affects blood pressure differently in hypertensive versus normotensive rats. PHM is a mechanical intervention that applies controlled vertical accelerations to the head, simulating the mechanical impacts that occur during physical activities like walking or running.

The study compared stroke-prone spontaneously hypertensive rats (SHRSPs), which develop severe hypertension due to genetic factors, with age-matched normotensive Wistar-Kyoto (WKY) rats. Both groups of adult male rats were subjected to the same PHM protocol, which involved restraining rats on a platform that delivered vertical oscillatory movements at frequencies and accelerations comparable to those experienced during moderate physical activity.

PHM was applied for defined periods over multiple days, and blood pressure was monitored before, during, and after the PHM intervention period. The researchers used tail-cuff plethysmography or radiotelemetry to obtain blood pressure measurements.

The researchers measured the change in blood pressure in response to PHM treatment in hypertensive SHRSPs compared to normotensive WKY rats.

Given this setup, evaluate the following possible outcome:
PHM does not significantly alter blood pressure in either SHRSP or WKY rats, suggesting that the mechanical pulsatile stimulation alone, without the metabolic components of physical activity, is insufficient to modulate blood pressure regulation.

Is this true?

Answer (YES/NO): NO